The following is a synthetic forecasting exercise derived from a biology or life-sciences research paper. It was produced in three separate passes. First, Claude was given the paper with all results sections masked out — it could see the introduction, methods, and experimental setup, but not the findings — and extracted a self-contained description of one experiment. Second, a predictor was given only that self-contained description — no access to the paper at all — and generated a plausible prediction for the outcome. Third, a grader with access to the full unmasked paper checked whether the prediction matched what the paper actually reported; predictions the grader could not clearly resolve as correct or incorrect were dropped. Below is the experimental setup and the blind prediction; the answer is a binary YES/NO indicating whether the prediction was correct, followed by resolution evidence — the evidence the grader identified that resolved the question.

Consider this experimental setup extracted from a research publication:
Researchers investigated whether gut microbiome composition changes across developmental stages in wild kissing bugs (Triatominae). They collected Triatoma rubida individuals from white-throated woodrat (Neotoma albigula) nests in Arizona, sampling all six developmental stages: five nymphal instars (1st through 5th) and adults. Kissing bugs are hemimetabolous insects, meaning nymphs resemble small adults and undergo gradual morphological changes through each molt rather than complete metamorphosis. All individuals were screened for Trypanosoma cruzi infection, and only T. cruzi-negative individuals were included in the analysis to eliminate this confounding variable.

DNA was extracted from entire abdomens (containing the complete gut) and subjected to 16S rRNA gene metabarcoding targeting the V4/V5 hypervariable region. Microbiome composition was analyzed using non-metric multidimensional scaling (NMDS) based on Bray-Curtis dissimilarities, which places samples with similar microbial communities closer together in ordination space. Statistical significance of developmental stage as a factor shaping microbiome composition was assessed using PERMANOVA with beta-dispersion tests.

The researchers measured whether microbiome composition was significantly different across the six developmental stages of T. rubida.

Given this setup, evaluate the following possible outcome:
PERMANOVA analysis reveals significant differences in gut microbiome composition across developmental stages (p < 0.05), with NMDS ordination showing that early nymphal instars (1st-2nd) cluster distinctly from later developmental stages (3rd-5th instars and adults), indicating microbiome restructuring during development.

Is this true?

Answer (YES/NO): NO